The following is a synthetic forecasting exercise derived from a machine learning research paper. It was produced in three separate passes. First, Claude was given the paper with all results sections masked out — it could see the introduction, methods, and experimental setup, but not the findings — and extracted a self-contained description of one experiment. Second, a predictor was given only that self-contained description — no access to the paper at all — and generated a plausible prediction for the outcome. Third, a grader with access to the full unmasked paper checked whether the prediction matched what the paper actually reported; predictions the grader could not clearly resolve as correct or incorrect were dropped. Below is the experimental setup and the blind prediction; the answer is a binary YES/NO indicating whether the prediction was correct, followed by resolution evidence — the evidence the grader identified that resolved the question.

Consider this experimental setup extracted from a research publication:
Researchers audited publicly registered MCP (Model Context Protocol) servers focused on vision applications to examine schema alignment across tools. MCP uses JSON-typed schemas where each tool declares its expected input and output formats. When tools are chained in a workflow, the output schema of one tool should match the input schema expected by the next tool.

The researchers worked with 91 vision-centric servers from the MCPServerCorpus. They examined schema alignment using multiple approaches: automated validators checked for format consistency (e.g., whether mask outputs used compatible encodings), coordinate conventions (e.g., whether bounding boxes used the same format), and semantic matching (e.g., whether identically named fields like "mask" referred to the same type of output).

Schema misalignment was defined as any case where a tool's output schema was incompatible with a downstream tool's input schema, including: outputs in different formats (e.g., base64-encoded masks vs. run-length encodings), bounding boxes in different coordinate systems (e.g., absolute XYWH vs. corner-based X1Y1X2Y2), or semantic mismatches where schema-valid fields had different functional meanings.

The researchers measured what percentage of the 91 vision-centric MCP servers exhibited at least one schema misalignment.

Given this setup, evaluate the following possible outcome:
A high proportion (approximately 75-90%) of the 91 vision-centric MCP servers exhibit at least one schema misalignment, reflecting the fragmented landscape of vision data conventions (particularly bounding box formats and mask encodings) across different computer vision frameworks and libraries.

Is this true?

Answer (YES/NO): YES